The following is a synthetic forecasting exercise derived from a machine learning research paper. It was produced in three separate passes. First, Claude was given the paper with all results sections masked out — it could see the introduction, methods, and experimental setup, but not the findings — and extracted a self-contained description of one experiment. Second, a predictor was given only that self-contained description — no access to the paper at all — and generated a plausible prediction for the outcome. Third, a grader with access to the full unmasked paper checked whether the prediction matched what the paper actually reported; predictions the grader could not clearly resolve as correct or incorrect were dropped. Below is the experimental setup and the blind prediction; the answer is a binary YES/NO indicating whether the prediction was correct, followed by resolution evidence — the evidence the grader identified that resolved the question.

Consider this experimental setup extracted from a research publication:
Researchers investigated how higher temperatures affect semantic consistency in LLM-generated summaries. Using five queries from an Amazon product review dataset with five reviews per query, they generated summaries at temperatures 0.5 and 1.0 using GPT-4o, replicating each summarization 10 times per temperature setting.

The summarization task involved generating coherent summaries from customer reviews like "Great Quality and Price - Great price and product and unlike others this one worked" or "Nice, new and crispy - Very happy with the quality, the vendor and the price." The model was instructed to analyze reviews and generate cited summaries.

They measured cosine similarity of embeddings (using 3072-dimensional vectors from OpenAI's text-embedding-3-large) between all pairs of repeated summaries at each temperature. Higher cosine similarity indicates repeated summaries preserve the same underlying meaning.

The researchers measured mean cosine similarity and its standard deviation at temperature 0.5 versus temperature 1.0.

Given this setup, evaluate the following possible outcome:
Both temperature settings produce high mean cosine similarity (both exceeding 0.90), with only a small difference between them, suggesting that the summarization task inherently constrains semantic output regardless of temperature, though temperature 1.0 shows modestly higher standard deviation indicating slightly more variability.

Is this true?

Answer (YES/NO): NO